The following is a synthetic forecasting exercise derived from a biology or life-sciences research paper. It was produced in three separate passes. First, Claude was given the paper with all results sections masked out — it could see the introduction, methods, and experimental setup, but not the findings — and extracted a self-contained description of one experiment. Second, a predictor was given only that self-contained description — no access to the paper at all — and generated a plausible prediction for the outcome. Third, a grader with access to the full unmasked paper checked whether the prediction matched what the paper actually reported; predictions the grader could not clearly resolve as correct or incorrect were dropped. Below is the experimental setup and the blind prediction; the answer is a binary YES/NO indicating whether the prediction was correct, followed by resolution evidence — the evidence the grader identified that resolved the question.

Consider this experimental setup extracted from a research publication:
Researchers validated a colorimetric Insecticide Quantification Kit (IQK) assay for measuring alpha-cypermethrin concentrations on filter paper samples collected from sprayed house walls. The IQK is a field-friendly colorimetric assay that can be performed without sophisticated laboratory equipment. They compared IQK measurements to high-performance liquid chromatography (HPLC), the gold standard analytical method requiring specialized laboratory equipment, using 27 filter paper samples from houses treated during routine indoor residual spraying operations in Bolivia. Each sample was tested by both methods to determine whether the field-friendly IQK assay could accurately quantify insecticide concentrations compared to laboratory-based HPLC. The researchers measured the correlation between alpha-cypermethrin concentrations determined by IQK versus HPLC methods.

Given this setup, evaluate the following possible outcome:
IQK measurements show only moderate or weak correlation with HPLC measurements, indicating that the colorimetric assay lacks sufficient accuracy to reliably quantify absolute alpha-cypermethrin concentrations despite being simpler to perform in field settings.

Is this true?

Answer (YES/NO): NO